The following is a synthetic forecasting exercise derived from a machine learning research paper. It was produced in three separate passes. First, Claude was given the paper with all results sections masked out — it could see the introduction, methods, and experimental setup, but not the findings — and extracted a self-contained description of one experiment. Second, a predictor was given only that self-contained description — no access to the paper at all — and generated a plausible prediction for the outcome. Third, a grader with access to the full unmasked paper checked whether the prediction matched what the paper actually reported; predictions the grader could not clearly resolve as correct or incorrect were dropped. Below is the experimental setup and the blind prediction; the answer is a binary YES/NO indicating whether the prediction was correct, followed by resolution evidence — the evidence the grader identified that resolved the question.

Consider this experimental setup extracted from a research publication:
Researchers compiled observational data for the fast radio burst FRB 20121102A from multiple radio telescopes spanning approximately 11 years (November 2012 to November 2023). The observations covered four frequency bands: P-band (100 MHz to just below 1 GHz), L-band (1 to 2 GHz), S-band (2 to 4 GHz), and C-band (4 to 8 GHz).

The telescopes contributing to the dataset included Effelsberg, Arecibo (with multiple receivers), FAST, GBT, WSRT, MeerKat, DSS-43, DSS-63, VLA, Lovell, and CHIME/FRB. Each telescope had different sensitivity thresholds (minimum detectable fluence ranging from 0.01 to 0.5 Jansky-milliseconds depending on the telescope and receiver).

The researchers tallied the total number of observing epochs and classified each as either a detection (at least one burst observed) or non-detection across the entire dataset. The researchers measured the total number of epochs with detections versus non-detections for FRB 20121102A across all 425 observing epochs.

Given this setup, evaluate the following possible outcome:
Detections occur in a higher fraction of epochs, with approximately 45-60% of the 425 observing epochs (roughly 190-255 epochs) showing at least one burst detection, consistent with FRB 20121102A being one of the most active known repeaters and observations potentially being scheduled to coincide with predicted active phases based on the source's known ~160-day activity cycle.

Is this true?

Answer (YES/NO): NO